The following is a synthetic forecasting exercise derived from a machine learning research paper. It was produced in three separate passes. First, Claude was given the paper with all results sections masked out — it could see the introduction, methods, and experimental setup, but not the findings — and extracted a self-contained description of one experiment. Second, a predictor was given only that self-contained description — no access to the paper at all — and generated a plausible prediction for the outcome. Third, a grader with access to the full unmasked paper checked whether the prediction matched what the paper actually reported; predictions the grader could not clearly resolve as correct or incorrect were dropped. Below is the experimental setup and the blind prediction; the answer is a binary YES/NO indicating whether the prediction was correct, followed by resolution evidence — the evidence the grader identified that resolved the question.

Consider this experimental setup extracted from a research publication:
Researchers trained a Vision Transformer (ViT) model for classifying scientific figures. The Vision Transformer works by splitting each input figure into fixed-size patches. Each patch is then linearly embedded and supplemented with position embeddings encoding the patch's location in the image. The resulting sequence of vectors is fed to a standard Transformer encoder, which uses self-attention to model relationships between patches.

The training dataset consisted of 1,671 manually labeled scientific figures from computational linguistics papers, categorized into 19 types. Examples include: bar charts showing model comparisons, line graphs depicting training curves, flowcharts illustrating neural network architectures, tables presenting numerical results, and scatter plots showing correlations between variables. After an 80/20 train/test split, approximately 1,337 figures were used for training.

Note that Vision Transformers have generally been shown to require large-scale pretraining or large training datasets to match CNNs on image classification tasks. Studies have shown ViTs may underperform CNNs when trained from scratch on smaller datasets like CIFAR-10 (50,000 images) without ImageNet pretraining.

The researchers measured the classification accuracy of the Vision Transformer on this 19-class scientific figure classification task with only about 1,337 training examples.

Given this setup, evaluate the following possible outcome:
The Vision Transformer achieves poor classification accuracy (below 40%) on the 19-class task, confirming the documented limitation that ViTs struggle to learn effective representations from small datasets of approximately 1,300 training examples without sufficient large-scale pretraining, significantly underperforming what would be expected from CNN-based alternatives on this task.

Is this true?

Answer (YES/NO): NO